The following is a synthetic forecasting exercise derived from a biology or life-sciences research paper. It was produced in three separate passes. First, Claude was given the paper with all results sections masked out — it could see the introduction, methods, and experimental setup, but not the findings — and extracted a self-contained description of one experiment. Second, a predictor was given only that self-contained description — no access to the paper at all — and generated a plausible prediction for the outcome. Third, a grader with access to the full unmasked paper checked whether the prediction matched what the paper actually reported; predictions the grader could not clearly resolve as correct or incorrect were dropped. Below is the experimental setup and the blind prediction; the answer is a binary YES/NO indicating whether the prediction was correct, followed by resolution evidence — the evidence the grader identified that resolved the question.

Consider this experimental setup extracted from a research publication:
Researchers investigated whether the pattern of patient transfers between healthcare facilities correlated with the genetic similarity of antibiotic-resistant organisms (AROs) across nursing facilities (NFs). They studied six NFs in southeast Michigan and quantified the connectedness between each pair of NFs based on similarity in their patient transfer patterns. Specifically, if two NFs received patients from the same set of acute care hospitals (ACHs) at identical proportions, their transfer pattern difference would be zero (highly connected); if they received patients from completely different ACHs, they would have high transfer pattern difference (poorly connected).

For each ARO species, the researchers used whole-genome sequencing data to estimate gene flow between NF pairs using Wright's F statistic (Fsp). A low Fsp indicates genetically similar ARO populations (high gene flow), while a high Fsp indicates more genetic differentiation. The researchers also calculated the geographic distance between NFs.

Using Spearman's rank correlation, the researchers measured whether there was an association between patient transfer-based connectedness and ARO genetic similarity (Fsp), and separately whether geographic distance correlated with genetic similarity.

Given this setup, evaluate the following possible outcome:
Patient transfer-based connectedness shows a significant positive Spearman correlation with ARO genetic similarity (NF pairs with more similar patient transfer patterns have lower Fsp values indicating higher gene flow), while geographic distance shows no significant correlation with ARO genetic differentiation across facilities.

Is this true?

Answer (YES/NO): NO